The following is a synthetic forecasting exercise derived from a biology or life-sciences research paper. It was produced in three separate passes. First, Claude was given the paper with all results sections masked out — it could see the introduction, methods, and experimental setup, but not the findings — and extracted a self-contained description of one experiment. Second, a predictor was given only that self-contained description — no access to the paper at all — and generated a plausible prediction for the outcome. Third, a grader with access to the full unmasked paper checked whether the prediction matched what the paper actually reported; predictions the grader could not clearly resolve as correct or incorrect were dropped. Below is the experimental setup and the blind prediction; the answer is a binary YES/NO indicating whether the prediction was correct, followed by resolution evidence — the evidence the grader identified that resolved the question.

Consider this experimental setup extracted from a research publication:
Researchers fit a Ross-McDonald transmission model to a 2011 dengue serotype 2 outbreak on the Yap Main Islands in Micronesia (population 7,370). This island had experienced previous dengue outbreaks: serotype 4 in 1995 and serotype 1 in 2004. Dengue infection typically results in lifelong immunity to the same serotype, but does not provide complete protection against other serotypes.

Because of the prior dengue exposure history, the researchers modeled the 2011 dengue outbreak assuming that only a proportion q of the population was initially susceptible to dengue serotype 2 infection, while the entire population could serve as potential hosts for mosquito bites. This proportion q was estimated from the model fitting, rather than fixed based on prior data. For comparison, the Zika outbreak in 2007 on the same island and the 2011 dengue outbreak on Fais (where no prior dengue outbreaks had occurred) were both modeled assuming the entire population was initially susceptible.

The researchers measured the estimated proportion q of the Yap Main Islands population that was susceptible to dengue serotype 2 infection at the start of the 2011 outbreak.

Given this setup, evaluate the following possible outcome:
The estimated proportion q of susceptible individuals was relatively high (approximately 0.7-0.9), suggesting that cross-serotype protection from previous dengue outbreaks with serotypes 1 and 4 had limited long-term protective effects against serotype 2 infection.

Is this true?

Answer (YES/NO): NO